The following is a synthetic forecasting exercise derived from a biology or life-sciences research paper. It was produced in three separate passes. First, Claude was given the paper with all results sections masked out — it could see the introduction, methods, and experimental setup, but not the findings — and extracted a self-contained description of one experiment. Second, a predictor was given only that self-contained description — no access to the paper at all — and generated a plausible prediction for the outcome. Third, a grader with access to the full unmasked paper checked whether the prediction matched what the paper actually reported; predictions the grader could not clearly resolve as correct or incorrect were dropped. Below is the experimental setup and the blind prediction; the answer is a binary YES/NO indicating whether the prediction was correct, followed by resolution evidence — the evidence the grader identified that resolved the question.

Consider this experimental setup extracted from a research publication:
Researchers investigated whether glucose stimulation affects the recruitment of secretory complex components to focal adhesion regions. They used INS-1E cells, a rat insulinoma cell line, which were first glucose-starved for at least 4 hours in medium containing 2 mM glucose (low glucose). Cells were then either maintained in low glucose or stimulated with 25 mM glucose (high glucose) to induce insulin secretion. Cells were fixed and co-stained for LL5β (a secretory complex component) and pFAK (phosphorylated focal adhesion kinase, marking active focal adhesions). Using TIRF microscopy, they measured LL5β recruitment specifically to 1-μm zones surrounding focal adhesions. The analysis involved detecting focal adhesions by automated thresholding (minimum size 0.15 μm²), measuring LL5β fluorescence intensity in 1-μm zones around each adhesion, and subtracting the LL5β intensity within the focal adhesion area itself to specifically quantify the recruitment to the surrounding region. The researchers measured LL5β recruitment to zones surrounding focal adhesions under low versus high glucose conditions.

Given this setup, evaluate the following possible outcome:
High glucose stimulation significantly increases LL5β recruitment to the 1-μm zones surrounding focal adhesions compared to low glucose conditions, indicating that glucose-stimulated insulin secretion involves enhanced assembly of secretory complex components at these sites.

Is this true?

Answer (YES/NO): YES